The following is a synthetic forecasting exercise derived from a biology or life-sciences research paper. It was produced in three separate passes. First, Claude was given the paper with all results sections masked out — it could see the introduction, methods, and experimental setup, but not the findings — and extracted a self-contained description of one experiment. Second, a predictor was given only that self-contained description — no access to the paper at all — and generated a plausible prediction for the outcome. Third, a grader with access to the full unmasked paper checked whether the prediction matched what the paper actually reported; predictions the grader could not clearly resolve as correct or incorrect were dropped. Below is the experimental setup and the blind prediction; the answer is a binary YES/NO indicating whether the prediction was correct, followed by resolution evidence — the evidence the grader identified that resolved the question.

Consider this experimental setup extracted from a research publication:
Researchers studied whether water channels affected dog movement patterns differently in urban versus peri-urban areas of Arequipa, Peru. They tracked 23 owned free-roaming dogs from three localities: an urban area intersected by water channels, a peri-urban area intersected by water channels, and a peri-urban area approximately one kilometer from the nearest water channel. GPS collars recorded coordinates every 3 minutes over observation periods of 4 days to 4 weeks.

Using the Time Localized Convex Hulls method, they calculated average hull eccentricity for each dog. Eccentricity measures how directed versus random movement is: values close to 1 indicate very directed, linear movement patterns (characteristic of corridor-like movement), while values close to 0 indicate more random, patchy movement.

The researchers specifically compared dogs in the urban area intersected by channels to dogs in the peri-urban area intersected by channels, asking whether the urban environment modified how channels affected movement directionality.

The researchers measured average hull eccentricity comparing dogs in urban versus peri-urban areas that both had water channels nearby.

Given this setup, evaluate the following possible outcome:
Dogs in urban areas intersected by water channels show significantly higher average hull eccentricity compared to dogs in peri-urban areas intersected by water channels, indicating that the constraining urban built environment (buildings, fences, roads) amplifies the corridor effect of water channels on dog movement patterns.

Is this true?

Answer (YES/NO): NO